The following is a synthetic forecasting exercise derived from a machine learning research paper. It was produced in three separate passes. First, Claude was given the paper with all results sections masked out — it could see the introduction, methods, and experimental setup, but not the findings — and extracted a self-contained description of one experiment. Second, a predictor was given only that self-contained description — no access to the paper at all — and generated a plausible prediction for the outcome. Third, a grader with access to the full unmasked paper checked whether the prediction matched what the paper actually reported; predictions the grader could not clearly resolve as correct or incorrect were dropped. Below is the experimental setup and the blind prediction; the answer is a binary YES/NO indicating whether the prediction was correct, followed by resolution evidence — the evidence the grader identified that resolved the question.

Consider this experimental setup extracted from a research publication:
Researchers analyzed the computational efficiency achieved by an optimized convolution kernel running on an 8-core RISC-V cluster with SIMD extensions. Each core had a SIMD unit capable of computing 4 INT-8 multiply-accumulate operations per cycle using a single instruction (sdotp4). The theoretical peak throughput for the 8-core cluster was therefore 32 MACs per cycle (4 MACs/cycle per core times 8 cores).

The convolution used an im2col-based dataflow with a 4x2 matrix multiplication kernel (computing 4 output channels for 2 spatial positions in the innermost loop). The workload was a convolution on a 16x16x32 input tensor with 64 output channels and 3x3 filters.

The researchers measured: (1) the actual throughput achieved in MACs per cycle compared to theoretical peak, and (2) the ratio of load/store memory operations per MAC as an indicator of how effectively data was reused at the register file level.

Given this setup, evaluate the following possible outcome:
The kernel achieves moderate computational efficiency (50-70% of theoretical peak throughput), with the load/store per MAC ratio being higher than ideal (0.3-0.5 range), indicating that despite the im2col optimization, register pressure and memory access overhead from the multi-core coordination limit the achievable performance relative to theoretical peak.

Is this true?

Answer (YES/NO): NO